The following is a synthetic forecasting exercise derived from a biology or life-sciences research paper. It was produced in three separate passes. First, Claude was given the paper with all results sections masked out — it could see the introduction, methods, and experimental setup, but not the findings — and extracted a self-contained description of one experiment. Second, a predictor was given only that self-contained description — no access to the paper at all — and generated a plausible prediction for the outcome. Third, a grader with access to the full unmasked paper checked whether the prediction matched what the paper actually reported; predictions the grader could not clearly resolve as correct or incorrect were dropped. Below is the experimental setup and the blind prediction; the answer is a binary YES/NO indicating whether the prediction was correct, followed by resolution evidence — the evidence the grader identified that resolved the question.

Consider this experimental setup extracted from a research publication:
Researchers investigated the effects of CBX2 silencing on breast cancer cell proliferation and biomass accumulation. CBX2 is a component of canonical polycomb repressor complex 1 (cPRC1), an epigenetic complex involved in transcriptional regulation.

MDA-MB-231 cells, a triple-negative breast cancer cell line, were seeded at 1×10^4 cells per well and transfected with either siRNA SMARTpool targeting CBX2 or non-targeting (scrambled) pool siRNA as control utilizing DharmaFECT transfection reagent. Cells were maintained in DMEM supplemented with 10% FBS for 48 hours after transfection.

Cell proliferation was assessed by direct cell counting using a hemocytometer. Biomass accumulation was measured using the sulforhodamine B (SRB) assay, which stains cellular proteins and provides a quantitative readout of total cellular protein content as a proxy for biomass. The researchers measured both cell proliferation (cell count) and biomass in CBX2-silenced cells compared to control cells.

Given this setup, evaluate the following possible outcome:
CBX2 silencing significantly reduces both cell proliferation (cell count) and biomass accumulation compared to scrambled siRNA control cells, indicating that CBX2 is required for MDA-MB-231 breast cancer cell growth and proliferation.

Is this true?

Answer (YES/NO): YES